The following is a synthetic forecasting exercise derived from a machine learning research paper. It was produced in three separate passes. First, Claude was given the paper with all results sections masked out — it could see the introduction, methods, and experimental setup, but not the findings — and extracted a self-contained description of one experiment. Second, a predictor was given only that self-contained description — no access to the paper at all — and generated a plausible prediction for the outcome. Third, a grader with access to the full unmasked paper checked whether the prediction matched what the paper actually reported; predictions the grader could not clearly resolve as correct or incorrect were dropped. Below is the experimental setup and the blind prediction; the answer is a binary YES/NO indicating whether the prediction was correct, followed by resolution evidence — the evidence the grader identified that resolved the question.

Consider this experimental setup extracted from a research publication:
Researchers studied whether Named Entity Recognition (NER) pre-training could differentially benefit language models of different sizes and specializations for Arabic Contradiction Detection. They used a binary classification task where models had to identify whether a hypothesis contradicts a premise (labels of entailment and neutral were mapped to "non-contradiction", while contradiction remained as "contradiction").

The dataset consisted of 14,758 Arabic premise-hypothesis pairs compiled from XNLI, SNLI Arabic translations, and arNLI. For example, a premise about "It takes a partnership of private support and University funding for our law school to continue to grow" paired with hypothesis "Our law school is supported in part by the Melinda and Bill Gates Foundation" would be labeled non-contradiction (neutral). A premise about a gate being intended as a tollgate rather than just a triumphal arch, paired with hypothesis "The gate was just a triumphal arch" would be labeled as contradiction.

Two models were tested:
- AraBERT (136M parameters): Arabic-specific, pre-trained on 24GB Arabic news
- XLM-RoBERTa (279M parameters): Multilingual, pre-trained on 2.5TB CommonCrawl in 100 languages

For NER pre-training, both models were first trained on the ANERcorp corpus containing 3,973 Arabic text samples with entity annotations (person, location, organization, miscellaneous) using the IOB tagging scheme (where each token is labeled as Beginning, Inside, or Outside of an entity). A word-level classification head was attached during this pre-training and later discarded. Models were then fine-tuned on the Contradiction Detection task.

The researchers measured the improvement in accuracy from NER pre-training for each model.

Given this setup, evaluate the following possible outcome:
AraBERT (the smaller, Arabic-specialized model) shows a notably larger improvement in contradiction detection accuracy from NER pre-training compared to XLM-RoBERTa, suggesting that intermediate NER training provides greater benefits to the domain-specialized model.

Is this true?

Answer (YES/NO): YES